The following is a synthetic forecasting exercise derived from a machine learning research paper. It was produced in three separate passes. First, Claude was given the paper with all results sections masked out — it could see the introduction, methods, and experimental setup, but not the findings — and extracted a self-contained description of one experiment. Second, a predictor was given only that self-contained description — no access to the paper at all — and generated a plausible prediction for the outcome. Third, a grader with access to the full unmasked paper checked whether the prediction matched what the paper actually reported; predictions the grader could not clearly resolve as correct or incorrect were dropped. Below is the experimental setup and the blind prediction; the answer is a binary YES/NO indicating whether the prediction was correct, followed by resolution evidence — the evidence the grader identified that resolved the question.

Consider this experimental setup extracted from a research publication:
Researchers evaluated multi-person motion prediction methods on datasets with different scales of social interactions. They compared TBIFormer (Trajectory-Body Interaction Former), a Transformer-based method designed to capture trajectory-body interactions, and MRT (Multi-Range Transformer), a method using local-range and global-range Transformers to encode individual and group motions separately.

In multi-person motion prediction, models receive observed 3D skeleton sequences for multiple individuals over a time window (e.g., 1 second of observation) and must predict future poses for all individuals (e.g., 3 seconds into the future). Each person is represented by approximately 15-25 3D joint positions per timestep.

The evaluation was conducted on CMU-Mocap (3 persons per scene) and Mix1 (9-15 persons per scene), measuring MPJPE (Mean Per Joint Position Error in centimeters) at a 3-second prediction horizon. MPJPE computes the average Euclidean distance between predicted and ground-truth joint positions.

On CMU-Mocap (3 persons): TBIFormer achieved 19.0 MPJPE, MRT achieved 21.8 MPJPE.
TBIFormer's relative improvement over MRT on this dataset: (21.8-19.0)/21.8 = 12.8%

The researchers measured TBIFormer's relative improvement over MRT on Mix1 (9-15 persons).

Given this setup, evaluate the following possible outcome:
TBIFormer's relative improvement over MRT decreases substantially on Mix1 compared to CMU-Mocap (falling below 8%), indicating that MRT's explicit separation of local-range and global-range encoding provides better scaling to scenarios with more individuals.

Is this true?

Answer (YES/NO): NO